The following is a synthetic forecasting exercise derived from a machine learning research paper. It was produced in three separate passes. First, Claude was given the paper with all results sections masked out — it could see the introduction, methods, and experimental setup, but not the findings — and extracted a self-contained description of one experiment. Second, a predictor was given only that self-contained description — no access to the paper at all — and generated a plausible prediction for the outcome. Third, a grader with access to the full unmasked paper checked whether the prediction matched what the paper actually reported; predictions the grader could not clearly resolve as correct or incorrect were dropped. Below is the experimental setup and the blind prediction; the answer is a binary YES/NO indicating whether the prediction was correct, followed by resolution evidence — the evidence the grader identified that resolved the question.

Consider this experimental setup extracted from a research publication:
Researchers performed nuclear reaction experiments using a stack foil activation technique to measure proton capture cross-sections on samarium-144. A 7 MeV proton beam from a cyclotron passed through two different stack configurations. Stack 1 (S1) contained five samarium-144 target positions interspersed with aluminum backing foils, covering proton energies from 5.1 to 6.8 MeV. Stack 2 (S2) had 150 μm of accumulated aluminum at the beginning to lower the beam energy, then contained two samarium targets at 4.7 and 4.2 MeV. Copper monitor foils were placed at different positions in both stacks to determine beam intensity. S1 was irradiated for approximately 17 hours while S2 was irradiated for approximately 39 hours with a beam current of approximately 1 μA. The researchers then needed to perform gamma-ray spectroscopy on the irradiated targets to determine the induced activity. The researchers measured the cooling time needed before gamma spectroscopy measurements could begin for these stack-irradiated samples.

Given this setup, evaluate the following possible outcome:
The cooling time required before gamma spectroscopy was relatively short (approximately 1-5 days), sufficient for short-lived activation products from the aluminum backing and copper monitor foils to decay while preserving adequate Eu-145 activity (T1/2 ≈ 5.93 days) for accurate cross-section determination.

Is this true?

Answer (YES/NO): YES